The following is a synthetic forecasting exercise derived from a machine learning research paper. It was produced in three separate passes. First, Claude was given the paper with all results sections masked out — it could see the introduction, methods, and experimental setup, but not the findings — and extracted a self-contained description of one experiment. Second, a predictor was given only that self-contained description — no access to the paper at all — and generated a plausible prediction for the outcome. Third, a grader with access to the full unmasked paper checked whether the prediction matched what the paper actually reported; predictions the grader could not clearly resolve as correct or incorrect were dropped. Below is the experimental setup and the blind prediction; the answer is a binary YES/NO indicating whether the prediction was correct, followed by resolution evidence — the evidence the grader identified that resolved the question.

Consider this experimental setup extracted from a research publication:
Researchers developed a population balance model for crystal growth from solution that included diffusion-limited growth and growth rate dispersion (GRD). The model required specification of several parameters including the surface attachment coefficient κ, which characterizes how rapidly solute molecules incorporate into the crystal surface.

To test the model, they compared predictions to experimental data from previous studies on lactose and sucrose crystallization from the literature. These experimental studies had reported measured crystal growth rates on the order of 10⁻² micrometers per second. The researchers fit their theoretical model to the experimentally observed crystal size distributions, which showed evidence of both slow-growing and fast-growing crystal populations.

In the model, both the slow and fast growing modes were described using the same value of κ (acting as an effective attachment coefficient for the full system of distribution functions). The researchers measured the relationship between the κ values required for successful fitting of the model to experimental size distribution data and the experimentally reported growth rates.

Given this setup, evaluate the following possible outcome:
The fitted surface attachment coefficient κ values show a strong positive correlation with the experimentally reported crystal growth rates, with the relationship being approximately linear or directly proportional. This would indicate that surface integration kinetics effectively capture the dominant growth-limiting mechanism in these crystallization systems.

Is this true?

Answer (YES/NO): NO